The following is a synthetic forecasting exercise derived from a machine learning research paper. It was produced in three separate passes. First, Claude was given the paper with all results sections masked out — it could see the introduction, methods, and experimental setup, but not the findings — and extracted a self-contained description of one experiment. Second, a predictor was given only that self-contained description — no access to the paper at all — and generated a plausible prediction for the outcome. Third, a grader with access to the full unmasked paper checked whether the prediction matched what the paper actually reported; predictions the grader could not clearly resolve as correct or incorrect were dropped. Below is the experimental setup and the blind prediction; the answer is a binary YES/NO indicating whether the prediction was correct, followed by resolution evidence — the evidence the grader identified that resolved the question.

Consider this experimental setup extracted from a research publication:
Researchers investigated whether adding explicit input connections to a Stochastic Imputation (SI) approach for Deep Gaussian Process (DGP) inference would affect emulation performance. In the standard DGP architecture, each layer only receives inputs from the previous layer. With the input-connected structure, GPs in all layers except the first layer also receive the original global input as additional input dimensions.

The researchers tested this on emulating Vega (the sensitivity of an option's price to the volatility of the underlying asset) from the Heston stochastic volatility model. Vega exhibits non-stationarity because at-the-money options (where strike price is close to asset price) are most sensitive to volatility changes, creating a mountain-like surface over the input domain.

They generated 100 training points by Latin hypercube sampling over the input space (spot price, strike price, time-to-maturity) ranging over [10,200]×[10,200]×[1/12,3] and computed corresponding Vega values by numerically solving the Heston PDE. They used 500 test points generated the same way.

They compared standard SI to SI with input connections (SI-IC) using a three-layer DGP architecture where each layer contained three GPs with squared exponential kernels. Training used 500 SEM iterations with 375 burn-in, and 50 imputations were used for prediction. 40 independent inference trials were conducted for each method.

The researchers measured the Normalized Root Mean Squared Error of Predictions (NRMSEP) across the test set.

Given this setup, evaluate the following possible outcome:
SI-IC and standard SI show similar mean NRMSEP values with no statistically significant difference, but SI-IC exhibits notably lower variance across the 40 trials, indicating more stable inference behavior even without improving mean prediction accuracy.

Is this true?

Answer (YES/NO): NO